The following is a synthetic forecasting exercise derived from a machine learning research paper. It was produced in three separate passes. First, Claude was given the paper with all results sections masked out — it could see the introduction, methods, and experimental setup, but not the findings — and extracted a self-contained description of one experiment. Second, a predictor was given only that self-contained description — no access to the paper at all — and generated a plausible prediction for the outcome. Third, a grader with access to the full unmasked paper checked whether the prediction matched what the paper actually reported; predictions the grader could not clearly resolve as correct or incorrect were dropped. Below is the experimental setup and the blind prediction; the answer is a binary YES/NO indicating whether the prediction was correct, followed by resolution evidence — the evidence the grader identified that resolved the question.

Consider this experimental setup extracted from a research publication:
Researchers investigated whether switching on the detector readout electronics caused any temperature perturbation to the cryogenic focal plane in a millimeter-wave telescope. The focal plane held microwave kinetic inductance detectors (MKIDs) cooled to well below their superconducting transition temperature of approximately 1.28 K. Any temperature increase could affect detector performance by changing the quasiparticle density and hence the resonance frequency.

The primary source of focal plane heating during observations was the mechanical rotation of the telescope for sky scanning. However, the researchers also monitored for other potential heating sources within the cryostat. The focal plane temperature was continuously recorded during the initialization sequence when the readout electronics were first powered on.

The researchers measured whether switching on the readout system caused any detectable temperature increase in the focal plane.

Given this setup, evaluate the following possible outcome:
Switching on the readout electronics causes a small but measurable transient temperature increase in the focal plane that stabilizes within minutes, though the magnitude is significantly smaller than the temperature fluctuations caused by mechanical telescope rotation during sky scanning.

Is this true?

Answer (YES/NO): NO